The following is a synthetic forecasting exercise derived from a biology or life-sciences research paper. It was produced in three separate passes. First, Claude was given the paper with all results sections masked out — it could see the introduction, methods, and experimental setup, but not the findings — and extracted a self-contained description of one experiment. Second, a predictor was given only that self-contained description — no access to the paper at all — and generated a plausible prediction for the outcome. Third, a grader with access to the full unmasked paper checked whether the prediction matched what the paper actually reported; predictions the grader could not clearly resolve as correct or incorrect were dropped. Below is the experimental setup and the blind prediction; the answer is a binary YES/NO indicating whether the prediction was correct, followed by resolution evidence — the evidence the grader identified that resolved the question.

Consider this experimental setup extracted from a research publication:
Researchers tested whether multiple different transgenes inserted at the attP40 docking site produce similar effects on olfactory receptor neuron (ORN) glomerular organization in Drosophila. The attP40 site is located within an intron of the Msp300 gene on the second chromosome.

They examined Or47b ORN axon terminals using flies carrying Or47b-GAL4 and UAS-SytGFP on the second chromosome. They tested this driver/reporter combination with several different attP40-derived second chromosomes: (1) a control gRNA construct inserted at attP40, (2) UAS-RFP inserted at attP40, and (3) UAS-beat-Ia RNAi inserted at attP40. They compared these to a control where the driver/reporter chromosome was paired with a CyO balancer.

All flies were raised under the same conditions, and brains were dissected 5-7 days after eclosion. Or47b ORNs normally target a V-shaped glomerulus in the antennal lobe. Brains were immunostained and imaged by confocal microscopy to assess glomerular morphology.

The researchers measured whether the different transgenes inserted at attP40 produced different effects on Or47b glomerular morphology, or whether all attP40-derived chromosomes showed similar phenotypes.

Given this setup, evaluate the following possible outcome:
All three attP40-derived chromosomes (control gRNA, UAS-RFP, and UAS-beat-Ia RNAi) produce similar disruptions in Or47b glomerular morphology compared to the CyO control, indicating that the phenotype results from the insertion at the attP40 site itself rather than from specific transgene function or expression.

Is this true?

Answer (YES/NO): YES